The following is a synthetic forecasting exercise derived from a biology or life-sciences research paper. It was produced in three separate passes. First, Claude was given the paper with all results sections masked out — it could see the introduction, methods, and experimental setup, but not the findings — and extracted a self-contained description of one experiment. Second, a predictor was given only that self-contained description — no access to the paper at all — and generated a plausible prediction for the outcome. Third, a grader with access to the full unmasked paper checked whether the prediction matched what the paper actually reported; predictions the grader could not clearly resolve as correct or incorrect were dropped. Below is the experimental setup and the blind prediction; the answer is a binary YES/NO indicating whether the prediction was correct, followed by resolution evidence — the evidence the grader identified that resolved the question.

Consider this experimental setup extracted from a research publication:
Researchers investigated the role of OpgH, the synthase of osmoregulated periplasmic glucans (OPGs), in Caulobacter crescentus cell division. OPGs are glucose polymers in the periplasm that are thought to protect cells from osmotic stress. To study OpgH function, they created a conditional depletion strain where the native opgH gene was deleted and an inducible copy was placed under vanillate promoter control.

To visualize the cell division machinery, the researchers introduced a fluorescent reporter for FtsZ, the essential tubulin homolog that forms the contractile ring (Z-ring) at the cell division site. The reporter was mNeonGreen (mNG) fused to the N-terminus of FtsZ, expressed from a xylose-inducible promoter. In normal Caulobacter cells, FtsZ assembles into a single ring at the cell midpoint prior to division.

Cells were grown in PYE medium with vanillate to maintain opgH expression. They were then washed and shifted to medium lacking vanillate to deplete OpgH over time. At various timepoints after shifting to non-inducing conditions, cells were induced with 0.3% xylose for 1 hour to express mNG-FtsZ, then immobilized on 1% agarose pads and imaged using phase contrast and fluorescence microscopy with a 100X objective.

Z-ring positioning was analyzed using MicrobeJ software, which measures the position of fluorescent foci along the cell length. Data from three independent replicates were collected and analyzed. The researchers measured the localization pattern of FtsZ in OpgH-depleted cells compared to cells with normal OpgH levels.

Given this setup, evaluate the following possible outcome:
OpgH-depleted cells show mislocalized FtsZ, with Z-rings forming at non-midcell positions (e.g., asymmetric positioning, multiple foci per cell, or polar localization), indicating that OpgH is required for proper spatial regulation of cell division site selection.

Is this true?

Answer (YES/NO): YES